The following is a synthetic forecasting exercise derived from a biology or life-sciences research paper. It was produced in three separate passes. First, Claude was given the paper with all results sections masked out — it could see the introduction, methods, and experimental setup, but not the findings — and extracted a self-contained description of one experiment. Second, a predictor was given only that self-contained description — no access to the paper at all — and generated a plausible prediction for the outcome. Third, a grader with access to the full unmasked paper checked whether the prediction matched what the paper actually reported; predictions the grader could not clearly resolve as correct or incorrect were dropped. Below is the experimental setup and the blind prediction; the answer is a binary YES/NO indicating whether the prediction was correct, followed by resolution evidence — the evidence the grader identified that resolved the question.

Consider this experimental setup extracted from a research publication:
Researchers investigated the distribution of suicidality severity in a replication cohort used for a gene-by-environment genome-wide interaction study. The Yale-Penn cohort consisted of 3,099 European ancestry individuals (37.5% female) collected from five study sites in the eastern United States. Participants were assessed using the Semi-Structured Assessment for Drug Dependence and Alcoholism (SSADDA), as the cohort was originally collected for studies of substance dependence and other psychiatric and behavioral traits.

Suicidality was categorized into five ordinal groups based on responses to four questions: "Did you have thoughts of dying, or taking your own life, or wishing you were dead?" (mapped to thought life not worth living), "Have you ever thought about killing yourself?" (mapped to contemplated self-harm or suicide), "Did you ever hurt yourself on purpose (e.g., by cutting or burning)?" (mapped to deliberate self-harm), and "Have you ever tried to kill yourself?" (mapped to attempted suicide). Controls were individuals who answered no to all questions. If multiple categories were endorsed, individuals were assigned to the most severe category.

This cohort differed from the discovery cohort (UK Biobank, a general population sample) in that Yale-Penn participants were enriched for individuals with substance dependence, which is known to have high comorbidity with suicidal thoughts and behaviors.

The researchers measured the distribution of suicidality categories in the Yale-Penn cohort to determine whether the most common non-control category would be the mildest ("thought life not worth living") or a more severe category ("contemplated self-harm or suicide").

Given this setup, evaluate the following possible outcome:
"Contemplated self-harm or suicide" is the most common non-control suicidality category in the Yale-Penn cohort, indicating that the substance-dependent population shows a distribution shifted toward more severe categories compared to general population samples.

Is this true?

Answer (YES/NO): YES